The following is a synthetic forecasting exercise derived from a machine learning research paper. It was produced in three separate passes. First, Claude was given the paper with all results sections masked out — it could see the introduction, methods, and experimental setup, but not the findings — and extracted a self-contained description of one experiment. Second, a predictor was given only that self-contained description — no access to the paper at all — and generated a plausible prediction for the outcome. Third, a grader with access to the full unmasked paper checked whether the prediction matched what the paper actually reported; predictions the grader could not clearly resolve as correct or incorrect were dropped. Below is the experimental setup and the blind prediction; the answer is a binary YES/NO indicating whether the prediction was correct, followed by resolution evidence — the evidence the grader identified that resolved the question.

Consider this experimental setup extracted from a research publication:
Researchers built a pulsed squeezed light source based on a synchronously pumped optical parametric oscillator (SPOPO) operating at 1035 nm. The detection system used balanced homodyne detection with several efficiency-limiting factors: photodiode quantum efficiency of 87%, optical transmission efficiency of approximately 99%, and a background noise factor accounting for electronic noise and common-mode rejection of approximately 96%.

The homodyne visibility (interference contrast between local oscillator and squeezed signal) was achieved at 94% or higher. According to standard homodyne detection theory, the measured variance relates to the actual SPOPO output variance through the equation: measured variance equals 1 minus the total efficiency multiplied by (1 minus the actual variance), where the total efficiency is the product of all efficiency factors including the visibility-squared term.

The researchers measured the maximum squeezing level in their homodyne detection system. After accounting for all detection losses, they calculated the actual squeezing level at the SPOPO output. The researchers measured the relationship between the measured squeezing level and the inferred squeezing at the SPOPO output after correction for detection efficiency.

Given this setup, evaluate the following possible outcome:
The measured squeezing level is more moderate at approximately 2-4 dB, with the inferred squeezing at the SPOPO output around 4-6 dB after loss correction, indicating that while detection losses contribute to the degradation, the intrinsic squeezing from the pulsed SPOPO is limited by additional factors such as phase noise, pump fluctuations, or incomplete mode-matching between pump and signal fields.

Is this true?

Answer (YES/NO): NO